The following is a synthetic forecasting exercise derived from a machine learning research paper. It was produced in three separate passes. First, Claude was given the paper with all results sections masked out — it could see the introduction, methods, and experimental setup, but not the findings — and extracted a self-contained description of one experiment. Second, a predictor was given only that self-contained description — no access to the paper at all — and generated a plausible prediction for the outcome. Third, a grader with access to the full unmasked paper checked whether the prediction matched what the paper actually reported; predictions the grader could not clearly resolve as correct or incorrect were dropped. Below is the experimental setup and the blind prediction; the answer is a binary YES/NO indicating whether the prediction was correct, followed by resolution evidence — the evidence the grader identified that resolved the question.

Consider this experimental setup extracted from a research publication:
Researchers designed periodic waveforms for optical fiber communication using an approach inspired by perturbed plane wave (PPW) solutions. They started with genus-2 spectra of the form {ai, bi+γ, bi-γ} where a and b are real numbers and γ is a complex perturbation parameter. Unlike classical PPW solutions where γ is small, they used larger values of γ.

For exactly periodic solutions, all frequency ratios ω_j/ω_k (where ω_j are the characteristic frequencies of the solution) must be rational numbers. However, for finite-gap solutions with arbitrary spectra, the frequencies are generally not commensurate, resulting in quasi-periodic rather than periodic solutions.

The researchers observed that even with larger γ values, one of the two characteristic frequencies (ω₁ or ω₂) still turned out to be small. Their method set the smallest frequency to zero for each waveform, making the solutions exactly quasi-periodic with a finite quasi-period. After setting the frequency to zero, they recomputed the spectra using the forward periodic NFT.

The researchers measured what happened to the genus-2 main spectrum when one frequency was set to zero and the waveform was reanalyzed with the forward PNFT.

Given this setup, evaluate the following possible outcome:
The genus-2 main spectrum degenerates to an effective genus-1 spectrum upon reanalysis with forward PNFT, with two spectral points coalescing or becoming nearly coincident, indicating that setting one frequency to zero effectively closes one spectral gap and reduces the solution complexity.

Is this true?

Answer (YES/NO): NO